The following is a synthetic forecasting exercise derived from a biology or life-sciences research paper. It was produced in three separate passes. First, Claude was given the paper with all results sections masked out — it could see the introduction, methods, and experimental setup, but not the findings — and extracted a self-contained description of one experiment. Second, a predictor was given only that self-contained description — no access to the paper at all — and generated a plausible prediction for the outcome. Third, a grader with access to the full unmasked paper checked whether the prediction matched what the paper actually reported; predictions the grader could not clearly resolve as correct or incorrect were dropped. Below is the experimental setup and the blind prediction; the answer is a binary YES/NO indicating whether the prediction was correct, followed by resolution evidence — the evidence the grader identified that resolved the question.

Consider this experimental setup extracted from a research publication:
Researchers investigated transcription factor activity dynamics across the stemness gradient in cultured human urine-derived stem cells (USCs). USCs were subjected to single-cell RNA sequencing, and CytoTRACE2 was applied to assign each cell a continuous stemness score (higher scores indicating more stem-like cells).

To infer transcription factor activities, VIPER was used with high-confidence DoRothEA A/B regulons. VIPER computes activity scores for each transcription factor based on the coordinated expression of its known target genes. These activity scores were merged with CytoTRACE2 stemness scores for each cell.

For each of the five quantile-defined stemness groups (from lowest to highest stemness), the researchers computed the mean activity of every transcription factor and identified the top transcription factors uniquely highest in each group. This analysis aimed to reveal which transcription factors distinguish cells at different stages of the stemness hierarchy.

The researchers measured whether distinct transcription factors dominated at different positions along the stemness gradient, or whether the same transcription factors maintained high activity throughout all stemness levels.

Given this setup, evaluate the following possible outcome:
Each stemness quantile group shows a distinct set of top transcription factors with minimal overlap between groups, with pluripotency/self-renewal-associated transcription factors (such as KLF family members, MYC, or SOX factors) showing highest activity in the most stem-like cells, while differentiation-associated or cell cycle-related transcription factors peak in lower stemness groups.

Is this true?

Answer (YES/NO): NO